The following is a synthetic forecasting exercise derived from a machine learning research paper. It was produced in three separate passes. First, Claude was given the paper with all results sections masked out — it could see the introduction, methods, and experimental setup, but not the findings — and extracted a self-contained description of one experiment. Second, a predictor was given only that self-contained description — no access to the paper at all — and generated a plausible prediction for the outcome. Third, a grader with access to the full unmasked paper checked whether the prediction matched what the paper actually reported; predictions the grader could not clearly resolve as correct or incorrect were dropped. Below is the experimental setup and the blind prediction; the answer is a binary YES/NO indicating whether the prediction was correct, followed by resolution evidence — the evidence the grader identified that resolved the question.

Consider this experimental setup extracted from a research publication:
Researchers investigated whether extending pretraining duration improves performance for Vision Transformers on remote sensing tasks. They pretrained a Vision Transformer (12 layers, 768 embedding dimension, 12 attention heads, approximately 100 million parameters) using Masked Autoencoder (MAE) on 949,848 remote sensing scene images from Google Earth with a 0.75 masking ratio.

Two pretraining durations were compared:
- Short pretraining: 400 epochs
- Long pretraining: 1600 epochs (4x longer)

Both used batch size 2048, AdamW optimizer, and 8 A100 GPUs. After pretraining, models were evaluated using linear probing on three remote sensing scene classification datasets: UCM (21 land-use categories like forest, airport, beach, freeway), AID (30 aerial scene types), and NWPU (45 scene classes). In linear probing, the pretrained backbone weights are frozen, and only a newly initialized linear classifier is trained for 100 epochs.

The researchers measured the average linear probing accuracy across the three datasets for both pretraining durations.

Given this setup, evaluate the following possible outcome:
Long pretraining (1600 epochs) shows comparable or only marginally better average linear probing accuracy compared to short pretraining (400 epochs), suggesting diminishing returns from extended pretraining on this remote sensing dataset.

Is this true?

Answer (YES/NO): YES